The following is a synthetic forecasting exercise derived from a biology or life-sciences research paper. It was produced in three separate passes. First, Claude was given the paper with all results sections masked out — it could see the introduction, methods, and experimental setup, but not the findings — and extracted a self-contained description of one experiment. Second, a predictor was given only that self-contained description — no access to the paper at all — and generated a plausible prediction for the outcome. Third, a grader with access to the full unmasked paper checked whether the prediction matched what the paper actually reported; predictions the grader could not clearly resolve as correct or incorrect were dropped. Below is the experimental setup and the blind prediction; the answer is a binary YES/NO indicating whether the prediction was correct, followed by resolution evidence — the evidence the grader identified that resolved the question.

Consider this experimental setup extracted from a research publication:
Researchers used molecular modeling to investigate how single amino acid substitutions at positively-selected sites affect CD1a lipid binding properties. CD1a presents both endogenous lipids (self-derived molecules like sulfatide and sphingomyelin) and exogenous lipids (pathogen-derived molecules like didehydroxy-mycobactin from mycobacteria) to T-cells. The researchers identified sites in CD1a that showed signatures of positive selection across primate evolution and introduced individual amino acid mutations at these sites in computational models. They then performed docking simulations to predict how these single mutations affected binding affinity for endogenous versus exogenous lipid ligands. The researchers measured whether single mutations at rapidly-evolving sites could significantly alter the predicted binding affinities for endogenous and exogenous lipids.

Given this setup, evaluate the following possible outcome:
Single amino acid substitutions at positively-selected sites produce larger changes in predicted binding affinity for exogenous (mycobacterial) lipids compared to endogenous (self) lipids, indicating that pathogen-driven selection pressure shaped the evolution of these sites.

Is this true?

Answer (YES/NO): NO